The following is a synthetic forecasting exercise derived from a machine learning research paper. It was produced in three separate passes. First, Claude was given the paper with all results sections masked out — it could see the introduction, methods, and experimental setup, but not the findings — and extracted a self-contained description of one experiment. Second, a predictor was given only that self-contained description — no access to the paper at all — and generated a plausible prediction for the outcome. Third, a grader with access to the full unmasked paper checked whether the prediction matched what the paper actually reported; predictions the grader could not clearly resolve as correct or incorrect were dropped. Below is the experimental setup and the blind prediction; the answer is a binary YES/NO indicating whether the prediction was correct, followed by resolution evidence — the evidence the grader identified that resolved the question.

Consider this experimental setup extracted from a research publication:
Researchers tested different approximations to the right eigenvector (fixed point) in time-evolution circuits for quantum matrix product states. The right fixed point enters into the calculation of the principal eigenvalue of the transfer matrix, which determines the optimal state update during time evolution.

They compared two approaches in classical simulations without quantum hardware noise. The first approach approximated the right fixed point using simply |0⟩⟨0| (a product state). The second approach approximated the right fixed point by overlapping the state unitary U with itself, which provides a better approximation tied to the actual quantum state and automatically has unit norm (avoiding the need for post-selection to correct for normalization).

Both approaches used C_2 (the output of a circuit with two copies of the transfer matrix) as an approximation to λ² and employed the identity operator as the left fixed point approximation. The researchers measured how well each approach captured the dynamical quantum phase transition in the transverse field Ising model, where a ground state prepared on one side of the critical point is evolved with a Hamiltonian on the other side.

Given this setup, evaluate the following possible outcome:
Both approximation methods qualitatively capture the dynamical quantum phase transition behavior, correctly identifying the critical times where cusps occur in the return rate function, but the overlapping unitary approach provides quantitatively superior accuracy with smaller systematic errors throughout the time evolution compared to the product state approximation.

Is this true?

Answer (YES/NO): YES